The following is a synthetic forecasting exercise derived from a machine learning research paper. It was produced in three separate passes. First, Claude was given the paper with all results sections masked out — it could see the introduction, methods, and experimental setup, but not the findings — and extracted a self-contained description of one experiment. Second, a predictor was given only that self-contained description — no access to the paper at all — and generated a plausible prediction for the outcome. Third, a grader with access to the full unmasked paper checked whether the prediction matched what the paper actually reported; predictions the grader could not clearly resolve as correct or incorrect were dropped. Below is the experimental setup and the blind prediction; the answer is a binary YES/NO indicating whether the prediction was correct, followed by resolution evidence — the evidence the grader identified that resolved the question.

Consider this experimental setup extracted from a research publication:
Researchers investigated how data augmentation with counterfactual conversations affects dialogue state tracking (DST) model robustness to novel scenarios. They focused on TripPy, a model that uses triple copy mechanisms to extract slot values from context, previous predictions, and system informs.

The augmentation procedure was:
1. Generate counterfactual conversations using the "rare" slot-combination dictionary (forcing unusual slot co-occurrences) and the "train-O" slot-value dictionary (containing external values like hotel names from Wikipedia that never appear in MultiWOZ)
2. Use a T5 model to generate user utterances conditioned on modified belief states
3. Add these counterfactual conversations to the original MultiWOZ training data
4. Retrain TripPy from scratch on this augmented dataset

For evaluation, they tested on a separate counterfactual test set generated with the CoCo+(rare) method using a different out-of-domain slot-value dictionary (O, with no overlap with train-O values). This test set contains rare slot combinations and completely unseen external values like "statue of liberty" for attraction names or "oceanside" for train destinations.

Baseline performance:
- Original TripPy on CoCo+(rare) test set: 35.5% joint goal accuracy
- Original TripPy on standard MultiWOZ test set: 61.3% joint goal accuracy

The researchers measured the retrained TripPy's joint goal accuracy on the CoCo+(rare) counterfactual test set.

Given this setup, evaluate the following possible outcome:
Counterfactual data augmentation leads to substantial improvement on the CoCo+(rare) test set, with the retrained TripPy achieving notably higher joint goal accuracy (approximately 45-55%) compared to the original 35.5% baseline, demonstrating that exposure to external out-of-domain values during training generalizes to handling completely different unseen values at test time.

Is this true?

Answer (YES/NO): NO